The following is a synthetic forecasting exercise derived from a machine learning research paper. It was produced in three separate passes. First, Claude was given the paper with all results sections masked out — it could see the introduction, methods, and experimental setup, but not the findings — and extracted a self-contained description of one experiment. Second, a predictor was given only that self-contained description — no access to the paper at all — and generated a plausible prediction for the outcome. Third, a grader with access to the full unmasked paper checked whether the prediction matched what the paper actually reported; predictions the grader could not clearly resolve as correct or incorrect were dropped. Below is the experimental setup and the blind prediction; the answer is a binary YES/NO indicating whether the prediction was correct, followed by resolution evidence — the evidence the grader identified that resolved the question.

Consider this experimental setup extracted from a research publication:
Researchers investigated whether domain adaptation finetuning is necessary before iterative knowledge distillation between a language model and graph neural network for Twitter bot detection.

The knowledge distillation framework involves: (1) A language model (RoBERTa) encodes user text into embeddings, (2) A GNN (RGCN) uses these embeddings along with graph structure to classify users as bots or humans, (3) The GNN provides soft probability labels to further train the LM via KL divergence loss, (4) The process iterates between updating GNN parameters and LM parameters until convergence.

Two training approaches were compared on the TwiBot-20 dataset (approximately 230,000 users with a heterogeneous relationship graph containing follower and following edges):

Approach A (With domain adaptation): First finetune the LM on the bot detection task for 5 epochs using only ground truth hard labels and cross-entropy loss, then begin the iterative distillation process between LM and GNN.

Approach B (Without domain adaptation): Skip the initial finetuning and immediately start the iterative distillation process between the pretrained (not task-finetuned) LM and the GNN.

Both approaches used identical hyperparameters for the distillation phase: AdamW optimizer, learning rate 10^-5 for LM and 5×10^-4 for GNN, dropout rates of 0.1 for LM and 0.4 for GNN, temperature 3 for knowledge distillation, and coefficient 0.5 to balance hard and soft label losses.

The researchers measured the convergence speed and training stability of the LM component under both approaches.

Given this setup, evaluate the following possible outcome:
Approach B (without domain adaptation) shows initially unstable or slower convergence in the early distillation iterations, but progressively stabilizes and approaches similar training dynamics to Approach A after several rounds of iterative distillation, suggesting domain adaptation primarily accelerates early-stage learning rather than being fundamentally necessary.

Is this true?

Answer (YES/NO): YES